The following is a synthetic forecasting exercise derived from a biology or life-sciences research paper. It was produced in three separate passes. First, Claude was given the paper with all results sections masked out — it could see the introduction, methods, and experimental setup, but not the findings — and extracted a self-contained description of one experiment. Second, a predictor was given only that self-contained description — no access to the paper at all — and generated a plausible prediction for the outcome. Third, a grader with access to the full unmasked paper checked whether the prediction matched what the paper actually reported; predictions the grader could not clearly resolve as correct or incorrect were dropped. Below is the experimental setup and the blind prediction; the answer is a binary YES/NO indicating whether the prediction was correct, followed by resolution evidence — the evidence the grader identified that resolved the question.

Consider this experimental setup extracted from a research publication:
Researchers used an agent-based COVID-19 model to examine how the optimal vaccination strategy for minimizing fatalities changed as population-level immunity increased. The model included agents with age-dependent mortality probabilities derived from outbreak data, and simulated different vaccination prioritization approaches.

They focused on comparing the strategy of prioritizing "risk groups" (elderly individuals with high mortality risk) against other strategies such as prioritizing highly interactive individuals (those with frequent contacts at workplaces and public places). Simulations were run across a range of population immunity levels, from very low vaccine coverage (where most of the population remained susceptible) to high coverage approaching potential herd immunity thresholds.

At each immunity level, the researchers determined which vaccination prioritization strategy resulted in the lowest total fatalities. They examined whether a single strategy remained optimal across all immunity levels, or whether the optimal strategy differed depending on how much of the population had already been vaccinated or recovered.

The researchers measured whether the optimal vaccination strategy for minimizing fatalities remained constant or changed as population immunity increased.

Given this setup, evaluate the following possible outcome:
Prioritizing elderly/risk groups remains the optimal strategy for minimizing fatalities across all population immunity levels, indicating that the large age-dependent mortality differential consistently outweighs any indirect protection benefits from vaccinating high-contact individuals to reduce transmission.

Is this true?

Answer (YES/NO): NO